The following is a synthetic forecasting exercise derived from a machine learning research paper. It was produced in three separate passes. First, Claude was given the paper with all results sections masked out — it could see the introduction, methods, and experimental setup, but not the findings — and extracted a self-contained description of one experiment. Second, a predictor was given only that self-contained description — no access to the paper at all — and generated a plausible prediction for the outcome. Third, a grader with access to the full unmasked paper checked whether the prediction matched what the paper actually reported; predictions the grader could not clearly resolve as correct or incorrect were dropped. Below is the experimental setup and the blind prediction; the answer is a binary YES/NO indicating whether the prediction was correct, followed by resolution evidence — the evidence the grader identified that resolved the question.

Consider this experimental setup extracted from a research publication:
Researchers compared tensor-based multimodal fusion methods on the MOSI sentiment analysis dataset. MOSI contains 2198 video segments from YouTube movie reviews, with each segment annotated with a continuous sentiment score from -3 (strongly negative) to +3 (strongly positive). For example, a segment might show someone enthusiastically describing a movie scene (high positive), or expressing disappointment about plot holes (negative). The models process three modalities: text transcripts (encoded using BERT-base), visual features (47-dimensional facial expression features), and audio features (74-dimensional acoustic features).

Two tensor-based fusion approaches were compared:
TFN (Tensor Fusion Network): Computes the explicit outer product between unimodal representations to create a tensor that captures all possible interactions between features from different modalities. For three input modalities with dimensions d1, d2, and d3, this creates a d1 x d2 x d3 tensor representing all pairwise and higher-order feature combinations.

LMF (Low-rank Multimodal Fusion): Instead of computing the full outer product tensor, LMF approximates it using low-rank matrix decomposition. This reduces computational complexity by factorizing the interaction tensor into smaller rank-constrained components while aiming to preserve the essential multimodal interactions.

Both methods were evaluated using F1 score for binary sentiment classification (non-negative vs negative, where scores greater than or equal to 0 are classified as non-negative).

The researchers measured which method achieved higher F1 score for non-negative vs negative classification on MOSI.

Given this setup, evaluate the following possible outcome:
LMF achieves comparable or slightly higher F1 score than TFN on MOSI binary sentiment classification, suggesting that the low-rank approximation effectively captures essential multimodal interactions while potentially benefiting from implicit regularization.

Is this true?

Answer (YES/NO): YES